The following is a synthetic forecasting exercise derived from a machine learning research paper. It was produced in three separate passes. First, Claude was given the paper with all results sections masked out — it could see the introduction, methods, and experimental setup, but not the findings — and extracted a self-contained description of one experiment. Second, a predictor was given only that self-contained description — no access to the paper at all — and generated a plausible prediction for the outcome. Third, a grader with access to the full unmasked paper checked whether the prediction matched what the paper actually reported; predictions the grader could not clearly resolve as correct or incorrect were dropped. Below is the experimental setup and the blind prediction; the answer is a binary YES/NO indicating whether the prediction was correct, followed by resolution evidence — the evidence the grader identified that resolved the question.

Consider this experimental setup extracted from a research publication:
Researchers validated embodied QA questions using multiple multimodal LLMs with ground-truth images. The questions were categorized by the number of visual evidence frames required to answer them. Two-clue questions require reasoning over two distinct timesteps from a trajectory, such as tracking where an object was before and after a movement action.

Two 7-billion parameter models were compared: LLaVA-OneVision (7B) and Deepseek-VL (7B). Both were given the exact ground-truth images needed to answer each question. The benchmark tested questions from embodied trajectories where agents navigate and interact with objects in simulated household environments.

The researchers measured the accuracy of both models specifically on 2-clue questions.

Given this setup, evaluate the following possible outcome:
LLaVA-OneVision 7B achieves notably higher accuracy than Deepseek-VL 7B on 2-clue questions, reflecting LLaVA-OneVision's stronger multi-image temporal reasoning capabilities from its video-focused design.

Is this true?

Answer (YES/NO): YES